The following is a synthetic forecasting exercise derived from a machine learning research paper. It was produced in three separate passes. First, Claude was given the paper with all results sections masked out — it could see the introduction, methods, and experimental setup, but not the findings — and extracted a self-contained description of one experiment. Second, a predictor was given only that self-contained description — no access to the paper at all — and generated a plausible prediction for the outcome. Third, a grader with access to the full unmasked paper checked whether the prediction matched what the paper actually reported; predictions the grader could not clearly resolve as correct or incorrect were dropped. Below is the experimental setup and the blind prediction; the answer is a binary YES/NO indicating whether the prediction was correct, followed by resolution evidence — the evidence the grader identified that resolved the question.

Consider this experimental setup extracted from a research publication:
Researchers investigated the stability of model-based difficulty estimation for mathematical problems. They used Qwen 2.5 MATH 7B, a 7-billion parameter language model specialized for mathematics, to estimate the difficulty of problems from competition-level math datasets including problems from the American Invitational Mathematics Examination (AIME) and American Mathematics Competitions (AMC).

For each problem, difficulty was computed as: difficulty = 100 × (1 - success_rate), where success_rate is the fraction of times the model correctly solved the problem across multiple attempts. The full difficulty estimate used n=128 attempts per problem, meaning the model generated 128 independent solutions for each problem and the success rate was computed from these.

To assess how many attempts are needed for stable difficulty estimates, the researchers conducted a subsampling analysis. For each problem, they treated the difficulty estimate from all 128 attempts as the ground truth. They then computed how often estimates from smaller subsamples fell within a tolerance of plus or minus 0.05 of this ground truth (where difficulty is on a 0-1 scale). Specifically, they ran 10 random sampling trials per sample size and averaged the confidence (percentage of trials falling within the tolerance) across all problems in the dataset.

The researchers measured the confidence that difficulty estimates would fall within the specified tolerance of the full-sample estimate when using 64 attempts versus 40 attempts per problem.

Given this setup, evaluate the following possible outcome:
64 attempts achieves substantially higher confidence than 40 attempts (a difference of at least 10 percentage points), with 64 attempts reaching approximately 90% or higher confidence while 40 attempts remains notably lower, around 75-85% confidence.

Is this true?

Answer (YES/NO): YES